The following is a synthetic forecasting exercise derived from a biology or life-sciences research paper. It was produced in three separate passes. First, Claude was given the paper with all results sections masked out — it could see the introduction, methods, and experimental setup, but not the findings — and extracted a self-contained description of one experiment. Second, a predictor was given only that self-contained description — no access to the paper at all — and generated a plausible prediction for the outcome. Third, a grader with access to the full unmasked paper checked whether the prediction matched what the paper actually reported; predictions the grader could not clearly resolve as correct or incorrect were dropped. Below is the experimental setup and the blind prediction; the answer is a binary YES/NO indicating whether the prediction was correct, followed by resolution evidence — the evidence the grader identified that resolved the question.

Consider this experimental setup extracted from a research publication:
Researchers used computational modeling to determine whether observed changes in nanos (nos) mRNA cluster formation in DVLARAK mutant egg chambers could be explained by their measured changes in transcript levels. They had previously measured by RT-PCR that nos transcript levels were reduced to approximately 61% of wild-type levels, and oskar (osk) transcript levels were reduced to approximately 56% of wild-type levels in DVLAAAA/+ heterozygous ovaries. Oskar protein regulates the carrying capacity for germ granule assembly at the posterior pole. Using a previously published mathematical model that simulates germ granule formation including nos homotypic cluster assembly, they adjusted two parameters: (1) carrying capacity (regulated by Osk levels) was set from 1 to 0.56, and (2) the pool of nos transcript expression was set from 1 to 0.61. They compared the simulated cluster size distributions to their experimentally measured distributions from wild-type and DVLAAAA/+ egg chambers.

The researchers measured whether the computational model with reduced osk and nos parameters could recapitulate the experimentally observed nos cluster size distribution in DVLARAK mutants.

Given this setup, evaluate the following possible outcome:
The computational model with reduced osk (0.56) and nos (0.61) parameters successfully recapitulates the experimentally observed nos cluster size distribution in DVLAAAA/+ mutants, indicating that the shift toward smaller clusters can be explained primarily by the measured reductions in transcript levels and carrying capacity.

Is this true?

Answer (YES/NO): YES